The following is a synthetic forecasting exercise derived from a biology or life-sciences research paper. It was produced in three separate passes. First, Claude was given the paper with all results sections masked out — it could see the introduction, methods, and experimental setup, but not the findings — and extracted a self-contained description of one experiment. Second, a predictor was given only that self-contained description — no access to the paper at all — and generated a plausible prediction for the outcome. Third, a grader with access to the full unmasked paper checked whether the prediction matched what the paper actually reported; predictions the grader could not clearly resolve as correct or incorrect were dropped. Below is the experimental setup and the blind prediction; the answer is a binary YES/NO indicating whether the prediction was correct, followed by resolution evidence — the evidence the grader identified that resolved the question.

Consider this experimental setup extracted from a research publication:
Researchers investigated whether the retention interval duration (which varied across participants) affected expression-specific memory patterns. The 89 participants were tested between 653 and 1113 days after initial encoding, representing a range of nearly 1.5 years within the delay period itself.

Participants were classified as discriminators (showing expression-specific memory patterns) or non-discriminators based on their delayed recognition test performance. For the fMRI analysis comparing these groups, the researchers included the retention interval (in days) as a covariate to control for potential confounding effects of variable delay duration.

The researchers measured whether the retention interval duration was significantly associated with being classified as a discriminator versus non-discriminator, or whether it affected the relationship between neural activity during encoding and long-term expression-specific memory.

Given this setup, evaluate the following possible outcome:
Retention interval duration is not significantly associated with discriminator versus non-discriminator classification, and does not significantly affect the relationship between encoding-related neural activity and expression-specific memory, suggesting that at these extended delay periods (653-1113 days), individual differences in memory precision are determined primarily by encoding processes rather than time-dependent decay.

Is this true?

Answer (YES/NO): YES